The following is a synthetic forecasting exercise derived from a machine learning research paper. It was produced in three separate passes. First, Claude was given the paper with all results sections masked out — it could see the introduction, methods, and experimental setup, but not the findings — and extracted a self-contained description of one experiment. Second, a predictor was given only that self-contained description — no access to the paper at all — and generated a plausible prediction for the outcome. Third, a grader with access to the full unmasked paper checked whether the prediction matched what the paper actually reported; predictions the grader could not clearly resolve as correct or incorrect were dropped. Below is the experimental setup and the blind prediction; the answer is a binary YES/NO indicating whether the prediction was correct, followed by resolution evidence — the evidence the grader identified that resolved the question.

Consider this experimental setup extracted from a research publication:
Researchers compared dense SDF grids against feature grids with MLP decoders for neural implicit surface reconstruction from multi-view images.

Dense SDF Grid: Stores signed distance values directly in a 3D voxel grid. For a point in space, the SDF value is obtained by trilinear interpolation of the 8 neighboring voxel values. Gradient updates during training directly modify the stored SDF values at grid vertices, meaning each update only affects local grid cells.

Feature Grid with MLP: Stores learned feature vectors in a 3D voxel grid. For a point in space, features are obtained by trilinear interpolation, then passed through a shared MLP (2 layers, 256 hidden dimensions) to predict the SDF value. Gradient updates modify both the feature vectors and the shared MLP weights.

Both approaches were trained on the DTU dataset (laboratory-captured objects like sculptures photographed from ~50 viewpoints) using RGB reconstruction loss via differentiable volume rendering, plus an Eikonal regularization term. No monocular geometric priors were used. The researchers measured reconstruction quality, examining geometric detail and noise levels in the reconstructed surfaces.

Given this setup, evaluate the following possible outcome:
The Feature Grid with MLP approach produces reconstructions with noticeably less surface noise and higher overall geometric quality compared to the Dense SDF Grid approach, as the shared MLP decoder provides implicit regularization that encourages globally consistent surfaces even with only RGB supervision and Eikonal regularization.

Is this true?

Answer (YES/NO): YES